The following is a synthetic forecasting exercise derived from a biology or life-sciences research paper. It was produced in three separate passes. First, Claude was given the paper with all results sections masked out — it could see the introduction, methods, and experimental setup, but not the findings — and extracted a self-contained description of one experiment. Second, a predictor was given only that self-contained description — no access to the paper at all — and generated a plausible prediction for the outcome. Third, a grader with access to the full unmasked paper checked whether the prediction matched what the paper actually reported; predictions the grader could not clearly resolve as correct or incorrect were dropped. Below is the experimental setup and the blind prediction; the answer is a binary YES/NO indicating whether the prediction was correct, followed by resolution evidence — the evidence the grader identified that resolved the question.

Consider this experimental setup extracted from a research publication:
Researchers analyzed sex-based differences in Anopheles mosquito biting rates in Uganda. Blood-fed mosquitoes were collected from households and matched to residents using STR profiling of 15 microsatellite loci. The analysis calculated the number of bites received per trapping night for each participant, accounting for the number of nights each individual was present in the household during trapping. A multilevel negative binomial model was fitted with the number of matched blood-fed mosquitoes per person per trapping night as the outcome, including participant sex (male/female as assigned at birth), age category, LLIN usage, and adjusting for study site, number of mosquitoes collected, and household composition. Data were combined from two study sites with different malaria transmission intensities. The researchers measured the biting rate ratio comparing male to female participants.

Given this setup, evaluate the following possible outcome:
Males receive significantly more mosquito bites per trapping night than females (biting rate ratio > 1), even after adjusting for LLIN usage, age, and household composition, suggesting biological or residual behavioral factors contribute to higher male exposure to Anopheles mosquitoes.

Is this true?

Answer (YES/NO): YES